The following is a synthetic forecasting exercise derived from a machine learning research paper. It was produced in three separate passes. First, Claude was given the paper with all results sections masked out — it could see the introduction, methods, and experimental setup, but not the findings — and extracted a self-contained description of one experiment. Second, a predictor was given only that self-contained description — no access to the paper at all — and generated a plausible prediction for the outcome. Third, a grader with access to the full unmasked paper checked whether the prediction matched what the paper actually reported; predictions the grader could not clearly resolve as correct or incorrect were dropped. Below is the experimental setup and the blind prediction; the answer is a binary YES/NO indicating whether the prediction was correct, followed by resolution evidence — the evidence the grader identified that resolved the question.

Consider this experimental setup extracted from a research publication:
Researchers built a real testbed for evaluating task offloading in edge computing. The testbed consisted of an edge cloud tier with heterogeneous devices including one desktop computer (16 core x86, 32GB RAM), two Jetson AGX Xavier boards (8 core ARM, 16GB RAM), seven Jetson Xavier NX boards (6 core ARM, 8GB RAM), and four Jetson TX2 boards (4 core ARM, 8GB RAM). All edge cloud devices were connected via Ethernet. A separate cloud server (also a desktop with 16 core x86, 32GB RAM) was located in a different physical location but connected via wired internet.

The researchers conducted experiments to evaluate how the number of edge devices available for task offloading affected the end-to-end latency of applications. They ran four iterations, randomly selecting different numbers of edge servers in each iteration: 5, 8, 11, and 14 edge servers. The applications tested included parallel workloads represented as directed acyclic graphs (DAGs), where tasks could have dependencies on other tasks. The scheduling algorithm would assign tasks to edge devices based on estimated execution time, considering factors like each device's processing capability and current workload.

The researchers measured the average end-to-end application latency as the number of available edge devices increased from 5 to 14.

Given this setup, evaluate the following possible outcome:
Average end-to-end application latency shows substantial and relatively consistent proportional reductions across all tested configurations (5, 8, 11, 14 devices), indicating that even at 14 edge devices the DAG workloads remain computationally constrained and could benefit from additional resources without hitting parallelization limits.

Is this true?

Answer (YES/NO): NO